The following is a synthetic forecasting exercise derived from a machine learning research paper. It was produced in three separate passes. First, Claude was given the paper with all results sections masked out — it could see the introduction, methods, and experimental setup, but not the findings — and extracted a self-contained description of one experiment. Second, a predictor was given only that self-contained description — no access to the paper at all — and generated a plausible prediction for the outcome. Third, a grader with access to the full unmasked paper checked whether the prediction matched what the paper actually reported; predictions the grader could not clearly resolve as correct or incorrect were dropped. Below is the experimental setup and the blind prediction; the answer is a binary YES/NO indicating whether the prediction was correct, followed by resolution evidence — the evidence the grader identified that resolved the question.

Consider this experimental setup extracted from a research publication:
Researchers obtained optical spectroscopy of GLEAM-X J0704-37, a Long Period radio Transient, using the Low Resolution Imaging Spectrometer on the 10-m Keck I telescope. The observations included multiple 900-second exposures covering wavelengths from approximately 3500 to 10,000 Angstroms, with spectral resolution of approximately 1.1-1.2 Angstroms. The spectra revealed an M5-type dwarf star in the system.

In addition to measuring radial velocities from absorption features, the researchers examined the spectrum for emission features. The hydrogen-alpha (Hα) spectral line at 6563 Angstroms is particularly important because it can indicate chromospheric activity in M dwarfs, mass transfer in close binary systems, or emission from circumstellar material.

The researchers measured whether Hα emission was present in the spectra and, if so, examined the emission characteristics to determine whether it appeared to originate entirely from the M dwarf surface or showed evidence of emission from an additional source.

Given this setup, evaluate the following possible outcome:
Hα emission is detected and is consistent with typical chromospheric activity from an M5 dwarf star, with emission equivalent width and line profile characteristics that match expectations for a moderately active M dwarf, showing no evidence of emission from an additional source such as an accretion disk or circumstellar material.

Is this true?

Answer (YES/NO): NO